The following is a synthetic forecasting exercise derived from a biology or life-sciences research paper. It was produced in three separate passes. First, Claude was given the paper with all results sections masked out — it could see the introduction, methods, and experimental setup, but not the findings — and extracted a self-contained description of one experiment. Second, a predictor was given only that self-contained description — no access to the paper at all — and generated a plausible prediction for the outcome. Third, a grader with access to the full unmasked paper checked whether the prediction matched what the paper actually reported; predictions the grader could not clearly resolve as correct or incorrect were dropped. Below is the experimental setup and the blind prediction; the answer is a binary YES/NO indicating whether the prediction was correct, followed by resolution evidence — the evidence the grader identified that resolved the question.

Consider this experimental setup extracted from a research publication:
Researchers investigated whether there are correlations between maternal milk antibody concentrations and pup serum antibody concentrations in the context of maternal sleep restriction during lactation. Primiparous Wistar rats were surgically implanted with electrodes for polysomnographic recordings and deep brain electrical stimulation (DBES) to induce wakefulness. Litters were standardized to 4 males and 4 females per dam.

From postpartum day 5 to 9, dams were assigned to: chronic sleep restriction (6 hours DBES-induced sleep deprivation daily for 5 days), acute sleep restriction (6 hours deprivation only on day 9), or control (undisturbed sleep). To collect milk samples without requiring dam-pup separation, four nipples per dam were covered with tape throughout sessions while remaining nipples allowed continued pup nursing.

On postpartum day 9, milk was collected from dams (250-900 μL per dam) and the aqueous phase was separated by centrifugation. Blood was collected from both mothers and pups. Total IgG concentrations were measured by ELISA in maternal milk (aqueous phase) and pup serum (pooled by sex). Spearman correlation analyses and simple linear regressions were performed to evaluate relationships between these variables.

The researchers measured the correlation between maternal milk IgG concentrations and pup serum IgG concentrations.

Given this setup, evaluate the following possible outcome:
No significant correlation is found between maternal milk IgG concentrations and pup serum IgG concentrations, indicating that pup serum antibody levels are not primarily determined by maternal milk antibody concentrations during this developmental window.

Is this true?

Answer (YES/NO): NO